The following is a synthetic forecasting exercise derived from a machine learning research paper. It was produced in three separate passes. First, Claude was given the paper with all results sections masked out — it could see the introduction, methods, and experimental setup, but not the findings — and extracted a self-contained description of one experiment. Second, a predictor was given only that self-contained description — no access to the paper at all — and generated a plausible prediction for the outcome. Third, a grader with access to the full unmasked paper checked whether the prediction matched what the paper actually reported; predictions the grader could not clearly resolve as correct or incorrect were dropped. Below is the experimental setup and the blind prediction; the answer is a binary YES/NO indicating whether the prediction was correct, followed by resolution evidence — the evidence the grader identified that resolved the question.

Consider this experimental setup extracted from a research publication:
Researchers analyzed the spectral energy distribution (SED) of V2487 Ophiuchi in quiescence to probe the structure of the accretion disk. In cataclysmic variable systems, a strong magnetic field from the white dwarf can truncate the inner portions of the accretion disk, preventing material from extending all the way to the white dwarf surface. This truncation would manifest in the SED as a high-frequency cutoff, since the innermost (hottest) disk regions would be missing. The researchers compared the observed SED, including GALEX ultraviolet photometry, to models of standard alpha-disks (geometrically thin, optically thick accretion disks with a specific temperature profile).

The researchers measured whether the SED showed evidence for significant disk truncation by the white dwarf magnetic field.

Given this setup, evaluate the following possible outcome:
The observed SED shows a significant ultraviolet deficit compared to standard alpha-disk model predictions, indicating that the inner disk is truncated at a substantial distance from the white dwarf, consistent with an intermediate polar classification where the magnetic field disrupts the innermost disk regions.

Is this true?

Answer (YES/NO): NO